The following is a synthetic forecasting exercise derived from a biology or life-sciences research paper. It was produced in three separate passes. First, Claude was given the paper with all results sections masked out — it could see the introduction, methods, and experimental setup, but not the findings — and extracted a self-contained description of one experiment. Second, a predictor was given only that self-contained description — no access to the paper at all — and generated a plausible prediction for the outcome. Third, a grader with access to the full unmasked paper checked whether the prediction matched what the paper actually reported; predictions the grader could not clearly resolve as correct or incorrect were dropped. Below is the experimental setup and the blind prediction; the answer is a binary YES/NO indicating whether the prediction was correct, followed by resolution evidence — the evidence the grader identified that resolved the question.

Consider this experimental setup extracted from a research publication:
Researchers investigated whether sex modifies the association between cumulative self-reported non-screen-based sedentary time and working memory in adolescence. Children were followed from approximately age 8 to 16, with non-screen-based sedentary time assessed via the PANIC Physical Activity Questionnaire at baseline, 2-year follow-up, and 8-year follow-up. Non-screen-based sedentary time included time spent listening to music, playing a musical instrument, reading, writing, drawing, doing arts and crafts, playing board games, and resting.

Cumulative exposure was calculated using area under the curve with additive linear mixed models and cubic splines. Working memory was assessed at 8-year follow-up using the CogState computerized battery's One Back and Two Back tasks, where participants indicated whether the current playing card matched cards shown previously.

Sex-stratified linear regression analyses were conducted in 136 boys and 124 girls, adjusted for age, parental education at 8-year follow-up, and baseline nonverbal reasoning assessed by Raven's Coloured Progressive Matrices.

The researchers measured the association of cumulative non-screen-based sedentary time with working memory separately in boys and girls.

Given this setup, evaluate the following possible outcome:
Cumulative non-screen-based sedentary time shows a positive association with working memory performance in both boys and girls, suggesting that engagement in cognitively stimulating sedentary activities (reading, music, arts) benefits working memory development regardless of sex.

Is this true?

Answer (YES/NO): NO